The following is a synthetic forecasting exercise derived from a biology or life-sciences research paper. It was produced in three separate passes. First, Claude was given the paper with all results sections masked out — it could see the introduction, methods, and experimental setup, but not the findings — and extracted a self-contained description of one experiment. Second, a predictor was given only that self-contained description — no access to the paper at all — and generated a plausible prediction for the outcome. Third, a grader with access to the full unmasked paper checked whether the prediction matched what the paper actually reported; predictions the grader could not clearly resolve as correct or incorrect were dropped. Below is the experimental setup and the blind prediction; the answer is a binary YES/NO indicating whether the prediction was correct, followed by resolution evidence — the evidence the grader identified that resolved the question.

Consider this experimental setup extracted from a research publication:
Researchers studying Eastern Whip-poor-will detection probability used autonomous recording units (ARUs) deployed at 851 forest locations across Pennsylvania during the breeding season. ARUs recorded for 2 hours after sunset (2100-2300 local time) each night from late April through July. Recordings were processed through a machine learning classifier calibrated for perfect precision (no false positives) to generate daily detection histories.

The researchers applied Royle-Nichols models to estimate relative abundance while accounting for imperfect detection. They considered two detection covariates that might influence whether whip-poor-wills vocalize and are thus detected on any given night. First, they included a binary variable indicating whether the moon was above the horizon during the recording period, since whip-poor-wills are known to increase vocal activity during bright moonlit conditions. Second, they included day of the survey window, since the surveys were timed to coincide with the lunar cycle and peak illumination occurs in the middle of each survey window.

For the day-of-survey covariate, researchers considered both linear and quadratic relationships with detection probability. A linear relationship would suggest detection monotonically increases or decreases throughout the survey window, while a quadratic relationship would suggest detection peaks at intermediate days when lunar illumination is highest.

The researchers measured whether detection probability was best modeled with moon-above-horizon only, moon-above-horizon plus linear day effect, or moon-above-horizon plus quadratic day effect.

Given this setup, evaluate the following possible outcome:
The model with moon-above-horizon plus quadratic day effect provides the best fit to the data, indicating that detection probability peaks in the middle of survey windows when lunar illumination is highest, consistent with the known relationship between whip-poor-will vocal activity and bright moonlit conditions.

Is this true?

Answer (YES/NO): NO